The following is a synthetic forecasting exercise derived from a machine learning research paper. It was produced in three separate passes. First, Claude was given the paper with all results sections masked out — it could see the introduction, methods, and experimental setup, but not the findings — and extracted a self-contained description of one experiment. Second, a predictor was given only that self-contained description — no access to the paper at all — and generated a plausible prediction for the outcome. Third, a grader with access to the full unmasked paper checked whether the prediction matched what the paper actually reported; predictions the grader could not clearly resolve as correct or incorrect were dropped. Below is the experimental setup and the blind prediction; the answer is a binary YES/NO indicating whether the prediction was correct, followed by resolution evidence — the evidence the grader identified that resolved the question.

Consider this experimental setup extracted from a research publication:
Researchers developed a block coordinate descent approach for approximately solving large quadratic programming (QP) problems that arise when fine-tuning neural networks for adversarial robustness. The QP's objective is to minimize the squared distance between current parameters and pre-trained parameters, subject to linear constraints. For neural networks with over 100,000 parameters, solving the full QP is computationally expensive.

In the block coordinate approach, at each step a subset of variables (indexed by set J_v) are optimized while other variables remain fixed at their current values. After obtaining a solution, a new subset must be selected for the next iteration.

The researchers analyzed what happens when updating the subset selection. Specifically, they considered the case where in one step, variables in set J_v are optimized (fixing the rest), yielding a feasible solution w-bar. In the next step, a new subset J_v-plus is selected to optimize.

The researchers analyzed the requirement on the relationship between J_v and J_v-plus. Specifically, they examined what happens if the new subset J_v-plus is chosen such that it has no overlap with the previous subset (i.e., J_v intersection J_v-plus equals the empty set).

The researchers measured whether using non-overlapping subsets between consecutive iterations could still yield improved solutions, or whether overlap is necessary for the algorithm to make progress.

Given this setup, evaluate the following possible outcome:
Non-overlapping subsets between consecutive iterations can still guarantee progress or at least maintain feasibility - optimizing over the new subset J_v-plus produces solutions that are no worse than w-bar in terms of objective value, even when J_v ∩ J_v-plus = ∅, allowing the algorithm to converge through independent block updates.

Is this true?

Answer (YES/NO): NO